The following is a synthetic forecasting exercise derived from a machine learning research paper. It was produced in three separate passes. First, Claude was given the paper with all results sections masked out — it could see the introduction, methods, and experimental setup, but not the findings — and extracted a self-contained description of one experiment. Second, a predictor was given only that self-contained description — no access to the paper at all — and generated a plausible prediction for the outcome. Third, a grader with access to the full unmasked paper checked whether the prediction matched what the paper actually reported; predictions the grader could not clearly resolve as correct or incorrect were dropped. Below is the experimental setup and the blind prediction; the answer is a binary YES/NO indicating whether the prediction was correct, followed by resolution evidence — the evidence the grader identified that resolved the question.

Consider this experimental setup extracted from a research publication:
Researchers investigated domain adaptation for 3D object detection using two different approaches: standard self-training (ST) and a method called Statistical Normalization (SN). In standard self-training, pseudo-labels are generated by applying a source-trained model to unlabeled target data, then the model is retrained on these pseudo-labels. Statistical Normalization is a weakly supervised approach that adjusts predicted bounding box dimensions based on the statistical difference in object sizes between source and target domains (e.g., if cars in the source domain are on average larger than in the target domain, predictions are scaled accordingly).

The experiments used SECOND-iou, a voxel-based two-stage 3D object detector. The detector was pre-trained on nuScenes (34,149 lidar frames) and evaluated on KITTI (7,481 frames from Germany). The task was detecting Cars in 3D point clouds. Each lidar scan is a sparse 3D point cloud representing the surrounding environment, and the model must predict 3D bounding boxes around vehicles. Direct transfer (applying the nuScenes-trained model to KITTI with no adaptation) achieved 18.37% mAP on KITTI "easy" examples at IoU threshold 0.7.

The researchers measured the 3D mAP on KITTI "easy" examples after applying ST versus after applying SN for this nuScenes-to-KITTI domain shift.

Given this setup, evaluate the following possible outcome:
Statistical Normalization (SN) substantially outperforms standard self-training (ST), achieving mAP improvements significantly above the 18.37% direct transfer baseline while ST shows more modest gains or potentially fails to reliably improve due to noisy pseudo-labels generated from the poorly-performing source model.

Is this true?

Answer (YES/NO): NO